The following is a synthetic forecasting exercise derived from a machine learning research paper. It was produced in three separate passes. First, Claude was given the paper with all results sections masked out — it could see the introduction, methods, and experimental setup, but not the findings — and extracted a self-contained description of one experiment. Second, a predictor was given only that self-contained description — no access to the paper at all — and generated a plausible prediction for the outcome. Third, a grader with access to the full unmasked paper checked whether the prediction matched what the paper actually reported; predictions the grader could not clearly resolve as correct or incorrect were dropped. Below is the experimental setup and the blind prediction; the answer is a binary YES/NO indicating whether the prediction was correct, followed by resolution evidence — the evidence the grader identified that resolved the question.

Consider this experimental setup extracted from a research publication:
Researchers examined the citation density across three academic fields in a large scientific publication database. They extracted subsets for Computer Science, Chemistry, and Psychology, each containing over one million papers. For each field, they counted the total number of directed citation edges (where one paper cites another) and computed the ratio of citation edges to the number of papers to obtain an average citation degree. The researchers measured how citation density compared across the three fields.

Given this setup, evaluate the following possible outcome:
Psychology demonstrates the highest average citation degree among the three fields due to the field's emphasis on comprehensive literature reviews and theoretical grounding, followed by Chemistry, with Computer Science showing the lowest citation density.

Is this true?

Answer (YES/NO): YES